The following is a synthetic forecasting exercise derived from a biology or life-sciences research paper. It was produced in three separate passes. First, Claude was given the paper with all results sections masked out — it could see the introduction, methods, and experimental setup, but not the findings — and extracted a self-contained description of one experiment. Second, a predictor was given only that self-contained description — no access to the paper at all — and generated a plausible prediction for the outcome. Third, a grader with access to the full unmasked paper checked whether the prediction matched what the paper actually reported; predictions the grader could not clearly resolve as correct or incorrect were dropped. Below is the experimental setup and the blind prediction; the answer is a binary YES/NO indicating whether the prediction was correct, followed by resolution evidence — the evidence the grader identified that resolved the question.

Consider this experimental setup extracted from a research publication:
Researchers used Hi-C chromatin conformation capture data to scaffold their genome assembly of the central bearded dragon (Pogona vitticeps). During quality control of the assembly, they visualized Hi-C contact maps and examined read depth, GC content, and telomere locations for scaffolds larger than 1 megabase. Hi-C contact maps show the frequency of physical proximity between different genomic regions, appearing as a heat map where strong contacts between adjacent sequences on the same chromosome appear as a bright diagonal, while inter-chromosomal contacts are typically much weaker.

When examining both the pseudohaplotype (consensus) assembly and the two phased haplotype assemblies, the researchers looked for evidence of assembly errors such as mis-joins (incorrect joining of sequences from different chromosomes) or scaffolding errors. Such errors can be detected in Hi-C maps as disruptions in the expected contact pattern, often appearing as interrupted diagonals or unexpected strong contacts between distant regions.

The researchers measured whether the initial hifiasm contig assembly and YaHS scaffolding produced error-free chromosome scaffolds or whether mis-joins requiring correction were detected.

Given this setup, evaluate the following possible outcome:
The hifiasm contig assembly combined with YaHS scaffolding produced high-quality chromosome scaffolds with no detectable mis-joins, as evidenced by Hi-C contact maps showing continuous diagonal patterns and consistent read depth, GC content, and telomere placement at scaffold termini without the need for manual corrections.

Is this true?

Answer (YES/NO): NO